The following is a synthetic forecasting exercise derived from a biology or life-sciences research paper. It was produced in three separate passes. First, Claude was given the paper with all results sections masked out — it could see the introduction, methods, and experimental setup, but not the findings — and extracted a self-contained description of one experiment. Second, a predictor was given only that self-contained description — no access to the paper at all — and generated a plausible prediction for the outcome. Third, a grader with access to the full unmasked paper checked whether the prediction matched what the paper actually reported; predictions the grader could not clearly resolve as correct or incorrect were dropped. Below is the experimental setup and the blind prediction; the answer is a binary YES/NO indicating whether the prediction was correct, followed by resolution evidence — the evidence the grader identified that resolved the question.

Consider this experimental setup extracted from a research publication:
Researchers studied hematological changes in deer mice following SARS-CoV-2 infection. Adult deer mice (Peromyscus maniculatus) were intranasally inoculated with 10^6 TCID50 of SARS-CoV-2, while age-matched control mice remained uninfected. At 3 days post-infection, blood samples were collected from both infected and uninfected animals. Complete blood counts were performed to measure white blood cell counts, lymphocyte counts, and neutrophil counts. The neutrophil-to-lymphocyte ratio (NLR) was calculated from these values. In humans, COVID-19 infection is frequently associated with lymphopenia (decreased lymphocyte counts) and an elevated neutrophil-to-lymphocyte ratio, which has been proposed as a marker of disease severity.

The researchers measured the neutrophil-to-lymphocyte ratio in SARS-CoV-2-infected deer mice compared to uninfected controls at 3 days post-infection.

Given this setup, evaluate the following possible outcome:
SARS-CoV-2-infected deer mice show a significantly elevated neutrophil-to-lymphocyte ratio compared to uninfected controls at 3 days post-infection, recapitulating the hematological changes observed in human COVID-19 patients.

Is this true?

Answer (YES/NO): YES